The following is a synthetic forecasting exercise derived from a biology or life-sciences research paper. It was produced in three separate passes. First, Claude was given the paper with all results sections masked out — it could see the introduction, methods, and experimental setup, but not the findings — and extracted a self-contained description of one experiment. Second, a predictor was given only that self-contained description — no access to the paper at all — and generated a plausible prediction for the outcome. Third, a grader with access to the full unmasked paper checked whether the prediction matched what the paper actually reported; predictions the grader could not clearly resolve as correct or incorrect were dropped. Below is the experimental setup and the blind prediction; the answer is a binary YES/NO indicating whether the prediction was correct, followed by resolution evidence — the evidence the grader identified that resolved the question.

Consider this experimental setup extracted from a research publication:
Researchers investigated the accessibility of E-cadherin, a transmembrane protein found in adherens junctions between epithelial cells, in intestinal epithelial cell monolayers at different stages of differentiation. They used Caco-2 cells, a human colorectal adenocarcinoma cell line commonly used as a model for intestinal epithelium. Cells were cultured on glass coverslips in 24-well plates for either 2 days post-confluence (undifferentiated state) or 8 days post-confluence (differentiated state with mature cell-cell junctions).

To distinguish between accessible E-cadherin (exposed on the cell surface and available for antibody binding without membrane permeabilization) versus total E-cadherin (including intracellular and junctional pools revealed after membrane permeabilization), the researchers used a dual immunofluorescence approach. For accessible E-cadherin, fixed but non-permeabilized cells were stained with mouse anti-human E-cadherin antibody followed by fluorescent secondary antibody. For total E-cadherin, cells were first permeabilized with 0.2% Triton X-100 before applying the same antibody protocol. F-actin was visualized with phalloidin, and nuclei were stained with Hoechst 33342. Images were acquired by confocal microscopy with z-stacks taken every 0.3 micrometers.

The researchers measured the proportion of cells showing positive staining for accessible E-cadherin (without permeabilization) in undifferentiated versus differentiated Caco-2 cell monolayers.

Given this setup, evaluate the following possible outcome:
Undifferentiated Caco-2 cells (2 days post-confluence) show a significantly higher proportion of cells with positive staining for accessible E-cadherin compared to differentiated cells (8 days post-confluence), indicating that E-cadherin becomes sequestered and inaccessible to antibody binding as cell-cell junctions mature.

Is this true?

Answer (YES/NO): YES